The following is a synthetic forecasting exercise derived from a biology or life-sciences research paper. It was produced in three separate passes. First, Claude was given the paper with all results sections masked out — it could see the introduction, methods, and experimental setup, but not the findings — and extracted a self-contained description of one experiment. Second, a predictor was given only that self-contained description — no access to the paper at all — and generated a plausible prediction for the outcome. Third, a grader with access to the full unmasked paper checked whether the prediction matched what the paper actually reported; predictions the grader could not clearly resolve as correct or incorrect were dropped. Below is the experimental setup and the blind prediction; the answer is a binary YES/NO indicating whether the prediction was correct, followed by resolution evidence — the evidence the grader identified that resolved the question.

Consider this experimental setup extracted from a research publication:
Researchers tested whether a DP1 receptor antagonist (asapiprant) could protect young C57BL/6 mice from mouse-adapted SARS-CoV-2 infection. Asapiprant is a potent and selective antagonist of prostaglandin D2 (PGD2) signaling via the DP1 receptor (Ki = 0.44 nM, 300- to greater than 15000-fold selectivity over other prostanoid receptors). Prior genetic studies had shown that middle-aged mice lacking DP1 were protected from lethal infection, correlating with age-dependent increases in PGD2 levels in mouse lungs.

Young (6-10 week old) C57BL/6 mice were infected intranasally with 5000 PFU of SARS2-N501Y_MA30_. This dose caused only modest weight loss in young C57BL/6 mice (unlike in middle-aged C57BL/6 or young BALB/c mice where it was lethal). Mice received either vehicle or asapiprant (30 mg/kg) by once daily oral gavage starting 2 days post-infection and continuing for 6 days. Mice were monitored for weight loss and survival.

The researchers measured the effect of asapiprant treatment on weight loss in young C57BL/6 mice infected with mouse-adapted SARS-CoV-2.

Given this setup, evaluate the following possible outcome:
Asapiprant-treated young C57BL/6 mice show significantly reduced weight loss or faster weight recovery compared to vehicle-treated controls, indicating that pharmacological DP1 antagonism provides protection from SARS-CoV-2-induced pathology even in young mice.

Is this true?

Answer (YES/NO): NO